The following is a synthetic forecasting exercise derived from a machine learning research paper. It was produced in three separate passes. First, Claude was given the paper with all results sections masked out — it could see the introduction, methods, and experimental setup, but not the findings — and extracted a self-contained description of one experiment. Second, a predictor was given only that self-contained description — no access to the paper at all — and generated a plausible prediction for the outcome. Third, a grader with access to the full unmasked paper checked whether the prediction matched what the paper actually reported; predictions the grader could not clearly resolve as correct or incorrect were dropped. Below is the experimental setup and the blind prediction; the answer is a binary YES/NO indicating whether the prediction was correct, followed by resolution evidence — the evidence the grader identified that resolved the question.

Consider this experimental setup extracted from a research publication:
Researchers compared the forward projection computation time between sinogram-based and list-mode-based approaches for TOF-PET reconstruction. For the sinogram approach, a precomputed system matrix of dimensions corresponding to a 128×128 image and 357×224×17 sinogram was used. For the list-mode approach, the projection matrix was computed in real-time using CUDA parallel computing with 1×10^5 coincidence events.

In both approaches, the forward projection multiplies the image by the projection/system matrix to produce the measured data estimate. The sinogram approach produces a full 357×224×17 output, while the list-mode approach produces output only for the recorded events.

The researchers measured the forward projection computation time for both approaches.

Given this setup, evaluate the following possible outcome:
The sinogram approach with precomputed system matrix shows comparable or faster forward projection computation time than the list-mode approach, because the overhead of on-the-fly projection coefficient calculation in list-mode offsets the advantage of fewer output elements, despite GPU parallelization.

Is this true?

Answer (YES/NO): NO